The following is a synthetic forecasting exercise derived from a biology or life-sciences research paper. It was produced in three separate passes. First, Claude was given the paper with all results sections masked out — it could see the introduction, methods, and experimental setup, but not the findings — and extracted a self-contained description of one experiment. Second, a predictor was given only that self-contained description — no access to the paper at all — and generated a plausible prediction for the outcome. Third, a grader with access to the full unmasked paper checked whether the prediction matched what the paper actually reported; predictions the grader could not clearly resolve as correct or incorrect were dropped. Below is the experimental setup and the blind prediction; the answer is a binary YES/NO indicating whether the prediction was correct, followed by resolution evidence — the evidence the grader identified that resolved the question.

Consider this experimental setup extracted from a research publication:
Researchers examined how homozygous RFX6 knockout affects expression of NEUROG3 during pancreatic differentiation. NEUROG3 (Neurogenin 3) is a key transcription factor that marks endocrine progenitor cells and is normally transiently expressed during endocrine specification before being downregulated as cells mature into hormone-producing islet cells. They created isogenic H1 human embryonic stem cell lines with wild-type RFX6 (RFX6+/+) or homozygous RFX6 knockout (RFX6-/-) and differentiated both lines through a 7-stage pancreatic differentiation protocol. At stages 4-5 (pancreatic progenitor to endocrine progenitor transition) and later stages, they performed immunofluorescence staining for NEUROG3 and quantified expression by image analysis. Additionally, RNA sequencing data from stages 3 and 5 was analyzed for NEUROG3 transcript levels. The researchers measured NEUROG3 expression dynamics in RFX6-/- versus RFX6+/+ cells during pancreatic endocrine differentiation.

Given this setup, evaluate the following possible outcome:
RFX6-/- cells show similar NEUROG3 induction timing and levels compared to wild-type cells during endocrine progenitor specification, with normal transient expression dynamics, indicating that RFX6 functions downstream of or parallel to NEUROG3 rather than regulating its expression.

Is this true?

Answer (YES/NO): NO